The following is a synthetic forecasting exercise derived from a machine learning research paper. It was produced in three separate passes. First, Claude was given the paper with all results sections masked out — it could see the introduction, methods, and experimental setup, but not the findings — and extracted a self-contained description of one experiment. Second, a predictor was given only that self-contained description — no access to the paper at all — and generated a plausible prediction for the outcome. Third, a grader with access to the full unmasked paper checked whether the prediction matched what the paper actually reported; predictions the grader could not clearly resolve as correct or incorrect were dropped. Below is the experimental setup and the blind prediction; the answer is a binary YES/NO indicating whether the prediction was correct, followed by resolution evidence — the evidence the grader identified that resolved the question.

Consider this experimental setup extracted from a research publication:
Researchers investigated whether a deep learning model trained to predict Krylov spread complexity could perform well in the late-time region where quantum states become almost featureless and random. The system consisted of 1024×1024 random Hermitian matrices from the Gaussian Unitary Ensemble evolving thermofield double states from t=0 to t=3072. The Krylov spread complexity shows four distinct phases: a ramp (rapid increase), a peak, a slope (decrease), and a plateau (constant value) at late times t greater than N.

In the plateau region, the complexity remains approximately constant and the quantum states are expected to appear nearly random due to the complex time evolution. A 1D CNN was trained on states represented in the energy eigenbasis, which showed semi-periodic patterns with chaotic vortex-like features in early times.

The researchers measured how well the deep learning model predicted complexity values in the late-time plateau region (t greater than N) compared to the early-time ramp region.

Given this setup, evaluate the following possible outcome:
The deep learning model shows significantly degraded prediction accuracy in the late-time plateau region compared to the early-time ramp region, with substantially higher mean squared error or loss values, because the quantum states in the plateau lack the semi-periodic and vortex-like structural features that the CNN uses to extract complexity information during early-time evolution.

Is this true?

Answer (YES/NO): NO